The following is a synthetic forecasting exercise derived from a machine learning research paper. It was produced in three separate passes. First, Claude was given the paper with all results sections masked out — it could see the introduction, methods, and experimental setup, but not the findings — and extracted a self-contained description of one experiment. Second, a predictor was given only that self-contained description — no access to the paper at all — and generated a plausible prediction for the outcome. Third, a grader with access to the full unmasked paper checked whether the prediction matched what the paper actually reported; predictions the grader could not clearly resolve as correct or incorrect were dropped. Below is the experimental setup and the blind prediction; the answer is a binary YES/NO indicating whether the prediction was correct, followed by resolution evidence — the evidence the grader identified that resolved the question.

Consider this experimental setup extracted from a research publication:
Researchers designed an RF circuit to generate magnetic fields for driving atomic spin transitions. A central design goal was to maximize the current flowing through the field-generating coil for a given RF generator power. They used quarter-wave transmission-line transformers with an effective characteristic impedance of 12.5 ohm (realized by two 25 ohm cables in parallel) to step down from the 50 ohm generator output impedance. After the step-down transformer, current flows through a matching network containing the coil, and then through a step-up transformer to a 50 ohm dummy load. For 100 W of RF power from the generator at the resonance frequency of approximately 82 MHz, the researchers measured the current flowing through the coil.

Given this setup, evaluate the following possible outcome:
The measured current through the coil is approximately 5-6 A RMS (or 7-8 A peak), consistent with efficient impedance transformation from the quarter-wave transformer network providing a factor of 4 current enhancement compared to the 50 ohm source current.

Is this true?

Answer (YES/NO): YES